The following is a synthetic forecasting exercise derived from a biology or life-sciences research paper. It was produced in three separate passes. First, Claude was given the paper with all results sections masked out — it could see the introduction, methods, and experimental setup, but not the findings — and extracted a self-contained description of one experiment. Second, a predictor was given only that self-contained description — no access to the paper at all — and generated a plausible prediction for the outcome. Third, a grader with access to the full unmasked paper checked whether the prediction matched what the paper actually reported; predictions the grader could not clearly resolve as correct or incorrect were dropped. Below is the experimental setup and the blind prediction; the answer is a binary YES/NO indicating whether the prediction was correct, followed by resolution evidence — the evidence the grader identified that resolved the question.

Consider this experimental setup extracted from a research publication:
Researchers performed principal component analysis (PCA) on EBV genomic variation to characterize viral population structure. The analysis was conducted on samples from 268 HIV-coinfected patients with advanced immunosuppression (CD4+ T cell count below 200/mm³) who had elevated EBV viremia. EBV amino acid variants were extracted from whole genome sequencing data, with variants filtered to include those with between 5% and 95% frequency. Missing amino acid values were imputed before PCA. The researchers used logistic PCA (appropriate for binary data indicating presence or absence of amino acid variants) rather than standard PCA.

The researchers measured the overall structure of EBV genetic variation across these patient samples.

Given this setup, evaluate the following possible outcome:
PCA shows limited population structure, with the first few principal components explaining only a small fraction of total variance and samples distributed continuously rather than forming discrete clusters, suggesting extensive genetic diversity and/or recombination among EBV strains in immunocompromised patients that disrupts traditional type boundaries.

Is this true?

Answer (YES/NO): NO